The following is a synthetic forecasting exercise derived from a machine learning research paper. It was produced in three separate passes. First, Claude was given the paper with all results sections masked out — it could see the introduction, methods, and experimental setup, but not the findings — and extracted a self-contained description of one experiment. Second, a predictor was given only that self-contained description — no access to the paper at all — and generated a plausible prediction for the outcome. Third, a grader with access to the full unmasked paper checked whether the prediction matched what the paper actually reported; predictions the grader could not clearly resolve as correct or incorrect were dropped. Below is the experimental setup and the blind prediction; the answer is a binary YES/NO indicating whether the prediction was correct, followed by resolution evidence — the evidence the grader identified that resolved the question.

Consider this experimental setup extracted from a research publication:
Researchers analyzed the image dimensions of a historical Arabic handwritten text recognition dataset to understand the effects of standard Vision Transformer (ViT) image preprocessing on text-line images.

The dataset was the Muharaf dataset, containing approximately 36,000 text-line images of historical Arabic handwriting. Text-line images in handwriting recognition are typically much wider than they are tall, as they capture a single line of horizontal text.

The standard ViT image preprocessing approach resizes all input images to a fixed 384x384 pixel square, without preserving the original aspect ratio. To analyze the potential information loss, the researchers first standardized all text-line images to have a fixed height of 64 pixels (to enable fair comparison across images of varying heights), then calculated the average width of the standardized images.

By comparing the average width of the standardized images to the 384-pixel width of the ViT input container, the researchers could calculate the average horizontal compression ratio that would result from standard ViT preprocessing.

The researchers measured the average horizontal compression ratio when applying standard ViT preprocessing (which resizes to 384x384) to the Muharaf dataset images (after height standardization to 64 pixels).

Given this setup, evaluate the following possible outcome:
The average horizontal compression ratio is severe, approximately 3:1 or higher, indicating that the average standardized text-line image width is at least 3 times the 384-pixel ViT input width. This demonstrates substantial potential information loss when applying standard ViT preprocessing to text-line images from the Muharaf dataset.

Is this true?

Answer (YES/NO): NO